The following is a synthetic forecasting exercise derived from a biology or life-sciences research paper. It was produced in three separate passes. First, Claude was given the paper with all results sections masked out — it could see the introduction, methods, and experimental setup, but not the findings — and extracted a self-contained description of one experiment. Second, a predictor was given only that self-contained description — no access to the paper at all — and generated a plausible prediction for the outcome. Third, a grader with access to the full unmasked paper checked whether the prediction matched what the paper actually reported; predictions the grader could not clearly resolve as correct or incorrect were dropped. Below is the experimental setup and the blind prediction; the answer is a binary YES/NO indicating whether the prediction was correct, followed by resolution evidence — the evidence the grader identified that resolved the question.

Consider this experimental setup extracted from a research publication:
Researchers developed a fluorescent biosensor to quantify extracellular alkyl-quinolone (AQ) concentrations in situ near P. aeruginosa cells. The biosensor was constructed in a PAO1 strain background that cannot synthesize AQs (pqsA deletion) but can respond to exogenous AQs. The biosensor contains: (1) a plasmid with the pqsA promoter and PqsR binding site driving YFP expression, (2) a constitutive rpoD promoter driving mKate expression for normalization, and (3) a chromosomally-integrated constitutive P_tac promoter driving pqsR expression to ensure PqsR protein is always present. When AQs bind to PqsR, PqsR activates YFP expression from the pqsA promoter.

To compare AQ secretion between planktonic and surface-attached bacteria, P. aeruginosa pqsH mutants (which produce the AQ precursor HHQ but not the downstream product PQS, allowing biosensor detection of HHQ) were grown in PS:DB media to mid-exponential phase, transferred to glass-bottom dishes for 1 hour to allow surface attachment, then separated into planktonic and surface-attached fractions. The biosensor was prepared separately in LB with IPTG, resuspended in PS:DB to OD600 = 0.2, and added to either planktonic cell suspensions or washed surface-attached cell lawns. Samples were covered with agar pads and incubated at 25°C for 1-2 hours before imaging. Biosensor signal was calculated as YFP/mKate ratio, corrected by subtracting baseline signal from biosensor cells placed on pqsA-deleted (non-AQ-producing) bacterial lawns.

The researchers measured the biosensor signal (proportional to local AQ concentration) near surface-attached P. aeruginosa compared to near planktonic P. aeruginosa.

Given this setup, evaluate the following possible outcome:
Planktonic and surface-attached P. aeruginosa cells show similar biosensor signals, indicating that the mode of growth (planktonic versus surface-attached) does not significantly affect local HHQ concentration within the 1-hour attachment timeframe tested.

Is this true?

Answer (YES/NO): NO